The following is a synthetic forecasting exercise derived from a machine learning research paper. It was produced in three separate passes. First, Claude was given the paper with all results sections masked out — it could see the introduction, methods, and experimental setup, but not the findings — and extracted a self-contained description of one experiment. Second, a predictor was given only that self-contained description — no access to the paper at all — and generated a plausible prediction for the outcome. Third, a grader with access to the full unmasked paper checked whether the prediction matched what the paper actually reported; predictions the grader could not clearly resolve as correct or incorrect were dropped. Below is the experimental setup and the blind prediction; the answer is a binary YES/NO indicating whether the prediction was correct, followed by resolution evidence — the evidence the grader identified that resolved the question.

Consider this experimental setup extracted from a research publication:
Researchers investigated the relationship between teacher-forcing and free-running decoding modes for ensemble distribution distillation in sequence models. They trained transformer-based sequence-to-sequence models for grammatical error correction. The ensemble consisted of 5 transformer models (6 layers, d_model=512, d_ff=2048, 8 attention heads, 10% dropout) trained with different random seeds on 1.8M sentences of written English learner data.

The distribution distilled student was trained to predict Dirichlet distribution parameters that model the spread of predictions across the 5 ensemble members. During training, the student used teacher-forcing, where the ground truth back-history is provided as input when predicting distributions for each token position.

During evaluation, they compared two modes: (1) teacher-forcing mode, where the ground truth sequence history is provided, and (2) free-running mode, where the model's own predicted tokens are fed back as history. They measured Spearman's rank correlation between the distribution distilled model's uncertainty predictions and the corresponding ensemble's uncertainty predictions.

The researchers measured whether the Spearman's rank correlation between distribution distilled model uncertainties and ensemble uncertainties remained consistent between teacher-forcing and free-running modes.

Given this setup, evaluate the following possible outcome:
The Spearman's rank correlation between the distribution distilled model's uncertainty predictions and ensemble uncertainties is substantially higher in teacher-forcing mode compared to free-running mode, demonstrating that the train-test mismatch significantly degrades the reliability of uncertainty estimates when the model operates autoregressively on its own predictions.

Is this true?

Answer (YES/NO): YES